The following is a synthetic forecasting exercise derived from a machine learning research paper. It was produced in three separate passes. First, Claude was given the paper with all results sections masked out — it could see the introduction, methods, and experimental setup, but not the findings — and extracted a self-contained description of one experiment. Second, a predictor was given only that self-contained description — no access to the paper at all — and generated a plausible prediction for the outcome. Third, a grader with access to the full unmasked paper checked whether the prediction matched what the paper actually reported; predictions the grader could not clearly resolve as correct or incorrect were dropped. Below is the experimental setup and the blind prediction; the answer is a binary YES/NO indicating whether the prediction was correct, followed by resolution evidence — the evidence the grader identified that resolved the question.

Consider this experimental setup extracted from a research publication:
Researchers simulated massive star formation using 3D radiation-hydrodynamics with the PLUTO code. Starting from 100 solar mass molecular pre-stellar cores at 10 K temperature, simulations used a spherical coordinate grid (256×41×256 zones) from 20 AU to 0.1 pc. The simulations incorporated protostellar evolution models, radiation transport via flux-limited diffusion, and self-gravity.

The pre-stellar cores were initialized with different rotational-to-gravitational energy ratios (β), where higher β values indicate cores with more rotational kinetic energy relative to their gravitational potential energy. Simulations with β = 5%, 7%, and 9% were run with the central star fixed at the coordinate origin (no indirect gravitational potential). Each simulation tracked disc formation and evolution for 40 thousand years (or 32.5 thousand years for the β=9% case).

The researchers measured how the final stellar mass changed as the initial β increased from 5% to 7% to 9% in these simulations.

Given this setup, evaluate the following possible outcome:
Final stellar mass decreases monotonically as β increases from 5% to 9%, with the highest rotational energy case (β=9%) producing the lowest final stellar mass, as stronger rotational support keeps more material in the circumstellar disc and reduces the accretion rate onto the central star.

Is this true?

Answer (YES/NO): YES